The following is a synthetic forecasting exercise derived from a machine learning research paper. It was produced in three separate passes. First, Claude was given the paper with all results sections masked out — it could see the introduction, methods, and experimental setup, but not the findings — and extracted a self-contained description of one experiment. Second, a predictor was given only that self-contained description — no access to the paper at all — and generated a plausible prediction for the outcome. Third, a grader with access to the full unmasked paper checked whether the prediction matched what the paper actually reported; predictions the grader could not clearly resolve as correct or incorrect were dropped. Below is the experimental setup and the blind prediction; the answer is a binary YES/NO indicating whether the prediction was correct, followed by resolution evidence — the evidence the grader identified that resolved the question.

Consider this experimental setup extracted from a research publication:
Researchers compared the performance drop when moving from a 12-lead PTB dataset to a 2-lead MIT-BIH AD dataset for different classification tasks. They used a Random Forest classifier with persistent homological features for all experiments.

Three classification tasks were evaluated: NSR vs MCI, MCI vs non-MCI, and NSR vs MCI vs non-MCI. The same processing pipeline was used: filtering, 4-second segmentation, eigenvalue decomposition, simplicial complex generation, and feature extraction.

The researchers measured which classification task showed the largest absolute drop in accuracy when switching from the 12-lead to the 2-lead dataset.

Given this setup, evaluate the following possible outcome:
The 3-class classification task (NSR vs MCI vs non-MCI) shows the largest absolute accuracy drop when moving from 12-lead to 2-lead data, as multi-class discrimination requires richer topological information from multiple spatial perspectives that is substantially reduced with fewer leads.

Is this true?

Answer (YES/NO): NO